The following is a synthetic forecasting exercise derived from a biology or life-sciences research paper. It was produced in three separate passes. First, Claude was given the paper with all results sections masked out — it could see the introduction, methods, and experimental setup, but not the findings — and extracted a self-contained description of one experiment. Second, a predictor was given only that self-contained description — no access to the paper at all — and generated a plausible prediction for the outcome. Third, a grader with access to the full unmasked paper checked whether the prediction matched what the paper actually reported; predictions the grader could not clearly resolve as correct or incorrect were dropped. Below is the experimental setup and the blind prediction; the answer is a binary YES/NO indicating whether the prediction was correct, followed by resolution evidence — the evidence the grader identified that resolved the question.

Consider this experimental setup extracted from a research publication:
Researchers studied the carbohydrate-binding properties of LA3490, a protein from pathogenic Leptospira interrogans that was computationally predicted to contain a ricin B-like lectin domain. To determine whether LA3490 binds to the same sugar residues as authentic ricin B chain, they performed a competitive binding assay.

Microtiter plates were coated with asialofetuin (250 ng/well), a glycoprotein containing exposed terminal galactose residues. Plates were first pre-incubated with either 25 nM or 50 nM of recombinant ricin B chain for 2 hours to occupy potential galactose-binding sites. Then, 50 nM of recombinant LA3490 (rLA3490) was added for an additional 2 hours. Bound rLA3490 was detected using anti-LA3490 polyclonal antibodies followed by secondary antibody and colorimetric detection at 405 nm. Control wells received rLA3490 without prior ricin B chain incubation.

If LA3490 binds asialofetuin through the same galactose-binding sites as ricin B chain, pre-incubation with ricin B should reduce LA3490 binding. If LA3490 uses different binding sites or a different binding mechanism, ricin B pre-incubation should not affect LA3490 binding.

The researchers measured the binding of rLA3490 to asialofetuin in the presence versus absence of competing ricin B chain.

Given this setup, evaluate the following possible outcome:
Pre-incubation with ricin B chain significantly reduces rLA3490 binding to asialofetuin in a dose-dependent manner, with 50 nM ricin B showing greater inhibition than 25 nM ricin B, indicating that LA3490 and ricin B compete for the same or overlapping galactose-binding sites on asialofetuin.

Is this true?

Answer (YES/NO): YES